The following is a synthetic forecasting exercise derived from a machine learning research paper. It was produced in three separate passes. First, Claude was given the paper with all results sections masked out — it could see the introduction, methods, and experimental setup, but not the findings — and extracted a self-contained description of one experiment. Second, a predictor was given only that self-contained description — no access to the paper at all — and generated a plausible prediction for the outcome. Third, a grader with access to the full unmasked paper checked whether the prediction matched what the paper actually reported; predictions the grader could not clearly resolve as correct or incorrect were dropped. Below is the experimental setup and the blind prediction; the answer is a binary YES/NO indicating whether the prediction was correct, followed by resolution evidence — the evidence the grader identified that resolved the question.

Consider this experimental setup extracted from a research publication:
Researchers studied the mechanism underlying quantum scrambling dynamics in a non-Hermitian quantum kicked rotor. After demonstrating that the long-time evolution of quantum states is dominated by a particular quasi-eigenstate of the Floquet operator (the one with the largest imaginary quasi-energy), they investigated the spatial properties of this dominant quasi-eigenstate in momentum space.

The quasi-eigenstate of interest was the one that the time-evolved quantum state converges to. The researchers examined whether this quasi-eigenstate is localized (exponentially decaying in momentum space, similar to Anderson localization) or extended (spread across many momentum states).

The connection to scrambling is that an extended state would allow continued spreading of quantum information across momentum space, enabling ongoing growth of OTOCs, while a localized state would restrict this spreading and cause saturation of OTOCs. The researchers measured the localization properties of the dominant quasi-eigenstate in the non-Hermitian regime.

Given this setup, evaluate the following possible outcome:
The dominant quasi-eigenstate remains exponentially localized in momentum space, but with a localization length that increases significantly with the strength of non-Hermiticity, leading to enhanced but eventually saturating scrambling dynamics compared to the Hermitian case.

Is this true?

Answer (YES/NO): NO